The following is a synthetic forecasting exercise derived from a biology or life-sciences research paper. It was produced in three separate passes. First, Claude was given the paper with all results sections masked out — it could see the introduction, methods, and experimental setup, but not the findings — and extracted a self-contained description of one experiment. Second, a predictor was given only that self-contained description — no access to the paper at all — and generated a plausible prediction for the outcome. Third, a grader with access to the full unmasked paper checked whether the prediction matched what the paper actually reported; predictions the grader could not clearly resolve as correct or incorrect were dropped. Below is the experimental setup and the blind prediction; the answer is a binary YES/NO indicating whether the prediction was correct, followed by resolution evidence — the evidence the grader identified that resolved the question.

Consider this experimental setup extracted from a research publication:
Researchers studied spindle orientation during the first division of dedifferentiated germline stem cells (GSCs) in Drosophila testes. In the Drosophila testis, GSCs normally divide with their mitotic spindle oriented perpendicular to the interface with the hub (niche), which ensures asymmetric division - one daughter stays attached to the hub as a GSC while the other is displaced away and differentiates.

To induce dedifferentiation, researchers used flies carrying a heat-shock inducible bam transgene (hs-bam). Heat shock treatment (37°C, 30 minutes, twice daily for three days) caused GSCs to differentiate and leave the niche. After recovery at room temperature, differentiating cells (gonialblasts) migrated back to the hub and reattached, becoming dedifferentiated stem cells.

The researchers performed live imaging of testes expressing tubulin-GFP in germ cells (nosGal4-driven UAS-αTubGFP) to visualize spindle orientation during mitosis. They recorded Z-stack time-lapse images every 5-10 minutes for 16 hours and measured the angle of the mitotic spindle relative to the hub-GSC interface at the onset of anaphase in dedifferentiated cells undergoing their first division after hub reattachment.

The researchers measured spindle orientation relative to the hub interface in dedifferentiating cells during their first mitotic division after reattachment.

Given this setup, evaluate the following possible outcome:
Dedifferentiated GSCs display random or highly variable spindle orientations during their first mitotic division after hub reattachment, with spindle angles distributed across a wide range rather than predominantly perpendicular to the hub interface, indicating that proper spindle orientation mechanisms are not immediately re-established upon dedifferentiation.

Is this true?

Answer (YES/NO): NO